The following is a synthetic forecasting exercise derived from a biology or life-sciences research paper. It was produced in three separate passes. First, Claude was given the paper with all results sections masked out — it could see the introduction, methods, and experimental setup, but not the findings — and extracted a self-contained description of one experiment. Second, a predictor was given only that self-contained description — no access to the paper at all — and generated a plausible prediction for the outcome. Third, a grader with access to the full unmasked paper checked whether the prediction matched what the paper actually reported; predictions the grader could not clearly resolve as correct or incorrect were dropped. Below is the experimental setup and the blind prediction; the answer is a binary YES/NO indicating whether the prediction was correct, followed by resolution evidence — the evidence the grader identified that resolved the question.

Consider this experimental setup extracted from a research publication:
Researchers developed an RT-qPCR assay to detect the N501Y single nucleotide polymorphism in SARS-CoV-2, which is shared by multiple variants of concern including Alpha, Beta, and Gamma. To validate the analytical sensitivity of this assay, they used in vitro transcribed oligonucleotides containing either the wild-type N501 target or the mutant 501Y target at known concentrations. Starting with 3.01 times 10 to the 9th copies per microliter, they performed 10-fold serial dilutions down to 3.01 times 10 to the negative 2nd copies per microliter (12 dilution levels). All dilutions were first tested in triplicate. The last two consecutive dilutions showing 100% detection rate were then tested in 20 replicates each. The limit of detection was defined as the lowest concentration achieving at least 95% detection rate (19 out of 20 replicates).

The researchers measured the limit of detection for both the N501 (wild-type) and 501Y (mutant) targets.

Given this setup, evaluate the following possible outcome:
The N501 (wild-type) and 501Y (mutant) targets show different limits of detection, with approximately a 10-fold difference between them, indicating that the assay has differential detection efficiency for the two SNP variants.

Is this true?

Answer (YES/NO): NO